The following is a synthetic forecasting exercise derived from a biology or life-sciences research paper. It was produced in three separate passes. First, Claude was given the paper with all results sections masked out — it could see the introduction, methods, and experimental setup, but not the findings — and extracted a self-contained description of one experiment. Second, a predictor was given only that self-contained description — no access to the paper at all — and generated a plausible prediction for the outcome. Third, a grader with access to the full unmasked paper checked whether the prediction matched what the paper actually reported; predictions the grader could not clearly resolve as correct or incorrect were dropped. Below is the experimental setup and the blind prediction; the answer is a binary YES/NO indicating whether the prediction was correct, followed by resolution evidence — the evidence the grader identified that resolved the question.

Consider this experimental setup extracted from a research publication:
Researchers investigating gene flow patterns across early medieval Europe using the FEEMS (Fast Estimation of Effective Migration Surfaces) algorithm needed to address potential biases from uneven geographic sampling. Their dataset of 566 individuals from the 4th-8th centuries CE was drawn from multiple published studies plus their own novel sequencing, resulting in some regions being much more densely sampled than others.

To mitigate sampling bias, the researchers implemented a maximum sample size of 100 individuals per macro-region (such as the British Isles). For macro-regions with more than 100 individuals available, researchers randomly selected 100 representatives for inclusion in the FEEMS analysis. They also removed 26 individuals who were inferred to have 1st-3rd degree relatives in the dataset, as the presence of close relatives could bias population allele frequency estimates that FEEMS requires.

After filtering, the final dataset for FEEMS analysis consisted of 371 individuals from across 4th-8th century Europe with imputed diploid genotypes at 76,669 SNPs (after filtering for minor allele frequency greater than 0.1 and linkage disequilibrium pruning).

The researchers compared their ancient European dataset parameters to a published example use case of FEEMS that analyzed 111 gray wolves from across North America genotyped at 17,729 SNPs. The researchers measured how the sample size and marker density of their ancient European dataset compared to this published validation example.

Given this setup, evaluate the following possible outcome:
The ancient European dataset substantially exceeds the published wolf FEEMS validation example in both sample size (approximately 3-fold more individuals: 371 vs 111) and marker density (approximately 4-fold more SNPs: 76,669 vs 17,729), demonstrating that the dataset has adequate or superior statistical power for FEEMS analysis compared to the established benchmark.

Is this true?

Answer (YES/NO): YES